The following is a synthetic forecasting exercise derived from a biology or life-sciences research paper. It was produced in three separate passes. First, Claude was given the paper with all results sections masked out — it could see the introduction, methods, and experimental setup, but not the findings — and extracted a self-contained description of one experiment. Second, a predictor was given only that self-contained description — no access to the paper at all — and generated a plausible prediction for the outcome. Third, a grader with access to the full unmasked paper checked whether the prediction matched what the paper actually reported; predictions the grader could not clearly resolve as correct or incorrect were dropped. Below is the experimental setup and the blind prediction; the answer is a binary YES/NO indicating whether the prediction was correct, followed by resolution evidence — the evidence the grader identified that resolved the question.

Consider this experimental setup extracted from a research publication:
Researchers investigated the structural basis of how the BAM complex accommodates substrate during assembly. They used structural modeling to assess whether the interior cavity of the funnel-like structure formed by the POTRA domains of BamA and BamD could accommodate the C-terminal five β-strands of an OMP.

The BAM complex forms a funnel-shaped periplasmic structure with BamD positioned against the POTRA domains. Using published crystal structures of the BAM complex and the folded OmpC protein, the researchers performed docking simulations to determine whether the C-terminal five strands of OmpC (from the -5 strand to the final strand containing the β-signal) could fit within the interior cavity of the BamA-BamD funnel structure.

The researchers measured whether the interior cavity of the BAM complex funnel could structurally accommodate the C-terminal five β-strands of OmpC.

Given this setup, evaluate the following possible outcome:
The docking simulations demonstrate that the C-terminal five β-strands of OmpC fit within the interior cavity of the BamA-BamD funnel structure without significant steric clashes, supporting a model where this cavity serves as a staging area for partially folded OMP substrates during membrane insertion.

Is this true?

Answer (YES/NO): YES